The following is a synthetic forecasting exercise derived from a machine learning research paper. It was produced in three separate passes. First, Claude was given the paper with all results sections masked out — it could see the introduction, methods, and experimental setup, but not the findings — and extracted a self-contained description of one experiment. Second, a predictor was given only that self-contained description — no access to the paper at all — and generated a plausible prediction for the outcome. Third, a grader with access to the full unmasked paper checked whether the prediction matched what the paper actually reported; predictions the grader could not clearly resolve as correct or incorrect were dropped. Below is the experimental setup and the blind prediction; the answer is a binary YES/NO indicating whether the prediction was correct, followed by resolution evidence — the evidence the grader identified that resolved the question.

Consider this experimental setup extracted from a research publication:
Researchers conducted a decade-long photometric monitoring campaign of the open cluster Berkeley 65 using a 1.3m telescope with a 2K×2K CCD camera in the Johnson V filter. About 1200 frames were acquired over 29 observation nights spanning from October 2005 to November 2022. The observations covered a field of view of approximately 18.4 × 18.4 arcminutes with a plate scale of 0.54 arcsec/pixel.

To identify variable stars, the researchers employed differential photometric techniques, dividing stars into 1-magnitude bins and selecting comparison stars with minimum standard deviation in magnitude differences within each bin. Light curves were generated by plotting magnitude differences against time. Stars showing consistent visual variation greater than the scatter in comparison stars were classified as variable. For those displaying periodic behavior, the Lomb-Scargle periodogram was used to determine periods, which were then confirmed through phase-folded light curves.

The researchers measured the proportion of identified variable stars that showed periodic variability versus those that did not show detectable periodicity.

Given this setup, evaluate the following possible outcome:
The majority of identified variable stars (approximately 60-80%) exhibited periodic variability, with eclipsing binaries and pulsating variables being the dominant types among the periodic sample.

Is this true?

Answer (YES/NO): NO